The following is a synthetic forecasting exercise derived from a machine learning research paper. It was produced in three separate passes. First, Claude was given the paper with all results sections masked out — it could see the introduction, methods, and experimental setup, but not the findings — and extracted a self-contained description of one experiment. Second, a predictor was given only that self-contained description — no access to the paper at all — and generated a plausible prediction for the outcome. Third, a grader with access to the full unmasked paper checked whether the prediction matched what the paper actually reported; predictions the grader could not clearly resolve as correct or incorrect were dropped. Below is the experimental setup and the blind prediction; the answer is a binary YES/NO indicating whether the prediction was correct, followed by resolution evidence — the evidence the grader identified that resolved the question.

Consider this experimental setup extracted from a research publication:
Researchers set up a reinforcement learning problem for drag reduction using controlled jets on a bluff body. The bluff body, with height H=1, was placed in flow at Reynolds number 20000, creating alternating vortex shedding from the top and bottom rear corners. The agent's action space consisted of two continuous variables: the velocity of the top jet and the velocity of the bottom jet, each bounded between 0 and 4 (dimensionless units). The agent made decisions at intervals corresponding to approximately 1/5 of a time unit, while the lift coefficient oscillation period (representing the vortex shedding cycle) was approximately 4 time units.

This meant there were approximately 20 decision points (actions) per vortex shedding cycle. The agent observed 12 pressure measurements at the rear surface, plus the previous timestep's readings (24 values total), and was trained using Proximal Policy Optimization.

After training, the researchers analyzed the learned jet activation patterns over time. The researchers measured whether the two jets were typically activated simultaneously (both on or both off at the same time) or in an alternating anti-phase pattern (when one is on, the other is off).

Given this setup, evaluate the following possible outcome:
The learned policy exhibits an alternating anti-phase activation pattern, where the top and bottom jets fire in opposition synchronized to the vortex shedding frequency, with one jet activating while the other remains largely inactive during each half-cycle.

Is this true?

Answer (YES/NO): YES